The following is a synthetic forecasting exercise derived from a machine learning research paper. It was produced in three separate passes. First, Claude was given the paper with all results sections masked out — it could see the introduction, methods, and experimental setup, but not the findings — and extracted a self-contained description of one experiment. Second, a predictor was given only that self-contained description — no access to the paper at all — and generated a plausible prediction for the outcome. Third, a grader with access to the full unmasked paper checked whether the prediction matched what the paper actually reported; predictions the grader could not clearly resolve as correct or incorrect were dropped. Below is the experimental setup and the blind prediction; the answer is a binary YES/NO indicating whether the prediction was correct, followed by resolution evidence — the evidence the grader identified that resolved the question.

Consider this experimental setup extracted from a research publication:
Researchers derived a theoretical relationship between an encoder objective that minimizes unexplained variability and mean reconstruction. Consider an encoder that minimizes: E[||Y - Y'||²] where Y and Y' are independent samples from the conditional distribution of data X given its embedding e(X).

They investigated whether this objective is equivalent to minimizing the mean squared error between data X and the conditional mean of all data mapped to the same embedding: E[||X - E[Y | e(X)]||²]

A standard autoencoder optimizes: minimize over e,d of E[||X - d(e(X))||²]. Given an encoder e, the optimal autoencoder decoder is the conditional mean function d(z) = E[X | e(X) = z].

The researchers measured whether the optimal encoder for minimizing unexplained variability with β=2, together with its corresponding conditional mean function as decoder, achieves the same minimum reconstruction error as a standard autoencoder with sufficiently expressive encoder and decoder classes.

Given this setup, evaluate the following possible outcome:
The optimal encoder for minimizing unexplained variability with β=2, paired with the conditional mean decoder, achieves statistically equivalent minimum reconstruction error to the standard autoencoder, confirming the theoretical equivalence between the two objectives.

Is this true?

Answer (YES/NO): YES